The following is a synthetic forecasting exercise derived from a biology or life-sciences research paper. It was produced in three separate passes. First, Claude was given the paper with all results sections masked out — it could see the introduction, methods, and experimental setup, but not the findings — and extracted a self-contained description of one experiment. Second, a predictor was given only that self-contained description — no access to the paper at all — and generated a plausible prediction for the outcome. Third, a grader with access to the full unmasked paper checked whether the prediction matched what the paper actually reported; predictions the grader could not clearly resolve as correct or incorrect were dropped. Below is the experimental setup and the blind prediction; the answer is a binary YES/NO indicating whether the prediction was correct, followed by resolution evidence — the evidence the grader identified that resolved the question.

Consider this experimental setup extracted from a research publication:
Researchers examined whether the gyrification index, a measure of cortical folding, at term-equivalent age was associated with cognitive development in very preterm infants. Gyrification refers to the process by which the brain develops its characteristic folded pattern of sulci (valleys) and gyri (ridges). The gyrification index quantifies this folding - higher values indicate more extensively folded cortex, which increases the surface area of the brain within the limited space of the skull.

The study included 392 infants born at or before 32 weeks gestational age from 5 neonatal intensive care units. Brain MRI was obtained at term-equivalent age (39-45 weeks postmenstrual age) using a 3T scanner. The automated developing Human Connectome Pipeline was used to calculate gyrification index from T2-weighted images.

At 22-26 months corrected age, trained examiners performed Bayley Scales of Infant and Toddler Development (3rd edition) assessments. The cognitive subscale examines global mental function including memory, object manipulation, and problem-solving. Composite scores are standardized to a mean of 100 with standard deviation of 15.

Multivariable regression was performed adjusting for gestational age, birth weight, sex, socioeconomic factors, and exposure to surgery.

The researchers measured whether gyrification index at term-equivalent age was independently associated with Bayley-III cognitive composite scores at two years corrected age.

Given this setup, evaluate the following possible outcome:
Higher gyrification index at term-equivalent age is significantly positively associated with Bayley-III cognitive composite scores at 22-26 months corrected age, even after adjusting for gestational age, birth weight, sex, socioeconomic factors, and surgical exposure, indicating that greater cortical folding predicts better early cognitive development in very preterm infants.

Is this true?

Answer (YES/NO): NO